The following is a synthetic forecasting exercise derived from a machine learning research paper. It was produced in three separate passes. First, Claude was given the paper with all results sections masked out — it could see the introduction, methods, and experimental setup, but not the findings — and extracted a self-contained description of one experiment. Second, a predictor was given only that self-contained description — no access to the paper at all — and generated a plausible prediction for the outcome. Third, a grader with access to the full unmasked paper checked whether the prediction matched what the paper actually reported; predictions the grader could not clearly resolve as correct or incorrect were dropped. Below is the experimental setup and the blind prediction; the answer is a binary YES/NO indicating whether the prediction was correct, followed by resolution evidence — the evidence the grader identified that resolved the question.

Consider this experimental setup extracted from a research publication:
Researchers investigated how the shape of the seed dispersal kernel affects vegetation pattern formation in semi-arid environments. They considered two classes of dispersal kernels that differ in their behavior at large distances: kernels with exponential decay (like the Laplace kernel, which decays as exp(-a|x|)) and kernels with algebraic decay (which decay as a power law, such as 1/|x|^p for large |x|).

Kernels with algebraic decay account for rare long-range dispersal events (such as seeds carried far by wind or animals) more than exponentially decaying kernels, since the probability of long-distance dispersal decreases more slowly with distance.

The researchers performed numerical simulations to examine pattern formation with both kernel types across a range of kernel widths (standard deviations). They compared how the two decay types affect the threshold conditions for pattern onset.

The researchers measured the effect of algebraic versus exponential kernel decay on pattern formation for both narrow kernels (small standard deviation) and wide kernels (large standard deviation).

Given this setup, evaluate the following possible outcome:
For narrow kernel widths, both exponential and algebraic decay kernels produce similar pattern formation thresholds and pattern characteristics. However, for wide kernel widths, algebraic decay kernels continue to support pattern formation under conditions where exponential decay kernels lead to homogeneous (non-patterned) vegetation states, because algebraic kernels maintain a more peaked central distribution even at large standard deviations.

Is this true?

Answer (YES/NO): NO